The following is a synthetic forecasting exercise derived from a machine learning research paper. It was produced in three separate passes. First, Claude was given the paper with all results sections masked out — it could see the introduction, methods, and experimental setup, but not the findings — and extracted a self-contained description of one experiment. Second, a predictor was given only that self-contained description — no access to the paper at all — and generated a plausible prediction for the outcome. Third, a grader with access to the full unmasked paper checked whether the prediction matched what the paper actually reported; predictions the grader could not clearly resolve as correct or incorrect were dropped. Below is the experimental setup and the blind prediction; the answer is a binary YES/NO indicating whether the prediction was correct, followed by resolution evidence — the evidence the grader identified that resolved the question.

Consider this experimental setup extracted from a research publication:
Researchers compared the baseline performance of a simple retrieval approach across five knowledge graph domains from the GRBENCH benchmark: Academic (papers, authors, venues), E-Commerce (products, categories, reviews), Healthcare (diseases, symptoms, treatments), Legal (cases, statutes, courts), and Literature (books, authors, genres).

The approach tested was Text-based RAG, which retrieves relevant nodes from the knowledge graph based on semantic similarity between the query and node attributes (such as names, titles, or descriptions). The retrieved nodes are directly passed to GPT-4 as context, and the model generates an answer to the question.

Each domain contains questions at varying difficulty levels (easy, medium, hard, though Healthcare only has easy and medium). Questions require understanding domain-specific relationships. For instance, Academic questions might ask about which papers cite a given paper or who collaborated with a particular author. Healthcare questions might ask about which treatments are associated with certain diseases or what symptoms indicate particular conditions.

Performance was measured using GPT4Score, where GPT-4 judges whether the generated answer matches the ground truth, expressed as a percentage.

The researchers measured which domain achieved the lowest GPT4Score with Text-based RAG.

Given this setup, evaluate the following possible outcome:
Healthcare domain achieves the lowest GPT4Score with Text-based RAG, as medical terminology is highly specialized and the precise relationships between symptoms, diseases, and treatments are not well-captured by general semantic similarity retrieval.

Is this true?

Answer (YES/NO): YES